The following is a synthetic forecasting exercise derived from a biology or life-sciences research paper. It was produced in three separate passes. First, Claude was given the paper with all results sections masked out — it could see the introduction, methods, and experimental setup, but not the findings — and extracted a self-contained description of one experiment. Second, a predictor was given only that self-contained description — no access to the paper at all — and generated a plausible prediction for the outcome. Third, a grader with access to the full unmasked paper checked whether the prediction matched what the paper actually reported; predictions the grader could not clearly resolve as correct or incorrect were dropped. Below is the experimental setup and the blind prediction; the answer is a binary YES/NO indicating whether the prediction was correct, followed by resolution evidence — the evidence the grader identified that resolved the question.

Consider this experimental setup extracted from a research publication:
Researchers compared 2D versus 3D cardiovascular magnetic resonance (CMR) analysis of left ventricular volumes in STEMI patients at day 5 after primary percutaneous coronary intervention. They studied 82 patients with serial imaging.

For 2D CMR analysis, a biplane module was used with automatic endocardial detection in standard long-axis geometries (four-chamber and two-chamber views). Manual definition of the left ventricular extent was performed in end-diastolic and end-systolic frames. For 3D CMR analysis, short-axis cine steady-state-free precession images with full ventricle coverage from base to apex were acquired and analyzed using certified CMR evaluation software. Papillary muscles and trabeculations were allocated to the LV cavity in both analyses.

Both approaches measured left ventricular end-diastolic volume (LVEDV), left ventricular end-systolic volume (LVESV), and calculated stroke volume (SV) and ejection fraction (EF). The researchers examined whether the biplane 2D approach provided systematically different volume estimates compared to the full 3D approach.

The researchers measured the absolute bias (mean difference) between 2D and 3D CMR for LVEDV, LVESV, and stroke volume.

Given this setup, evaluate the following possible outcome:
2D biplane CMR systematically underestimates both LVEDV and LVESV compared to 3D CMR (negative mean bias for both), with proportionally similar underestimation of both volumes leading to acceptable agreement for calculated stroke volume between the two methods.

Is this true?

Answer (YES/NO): NO